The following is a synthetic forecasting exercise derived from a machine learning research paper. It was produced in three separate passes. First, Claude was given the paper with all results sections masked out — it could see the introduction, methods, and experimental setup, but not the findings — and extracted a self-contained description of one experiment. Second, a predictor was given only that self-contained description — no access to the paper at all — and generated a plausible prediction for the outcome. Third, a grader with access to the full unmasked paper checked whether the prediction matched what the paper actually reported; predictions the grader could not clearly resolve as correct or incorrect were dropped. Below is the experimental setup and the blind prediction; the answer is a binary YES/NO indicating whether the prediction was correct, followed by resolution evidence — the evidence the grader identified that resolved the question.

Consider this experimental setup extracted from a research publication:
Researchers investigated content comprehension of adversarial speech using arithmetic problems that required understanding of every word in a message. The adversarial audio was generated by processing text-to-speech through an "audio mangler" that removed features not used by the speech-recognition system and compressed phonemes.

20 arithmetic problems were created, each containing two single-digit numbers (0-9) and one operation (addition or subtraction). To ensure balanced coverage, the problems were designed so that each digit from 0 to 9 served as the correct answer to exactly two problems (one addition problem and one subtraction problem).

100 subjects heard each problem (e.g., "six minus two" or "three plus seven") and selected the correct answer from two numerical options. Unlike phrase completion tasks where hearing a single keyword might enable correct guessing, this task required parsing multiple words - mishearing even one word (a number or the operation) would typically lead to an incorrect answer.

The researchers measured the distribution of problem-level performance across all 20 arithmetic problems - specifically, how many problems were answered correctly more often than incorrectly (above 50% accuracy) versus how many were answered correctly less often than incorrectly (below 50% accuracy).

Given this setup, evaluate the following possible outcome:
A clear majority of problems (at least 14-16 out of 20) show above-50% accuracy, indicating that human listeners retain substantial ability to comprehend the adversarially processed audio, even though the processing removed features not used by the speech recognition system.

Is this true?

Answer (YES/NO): YES